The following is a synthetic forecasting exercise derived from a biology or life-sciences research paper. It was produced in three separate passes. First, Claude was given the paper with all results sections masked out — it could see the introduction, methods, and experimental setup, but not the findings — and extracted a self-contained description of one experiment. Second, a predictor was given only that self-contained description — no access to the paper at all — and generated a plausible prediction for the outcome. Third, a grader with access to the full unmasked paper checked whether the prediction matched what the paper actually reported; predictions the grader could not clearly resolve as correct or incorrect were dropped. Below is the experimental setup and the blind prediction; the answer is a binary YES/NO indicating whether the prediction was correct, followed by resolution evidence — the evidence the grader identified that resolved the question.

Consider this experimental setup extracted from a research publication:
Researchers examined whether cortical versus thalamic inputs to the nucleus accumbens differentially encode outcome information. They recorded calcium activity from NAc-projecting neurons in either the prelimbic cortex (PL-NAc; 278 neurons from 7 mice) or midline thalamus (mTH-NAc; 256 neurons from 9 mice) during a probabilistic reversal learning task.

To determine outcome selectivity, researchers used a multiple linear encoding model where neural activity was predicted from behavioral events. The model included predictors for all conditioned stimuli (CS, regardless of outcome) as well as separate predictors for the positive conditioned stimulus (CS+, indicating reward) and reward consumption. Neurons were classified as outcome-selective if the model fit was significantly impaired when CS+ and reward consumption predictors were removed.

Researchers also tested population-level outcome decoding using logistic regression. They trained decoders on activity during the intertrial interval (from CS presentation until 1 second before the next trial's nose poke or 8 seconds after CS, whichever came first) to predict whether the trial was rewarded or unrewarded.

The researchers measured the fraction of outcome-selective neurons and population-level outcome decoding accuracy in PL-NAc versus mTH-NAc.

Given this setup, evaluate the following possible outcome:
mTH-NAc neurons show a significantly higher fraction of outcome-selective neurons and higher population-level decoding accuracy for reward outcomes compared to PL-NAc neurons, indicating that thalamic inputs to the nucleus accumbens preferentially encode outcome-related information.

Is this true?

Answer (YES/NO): NO